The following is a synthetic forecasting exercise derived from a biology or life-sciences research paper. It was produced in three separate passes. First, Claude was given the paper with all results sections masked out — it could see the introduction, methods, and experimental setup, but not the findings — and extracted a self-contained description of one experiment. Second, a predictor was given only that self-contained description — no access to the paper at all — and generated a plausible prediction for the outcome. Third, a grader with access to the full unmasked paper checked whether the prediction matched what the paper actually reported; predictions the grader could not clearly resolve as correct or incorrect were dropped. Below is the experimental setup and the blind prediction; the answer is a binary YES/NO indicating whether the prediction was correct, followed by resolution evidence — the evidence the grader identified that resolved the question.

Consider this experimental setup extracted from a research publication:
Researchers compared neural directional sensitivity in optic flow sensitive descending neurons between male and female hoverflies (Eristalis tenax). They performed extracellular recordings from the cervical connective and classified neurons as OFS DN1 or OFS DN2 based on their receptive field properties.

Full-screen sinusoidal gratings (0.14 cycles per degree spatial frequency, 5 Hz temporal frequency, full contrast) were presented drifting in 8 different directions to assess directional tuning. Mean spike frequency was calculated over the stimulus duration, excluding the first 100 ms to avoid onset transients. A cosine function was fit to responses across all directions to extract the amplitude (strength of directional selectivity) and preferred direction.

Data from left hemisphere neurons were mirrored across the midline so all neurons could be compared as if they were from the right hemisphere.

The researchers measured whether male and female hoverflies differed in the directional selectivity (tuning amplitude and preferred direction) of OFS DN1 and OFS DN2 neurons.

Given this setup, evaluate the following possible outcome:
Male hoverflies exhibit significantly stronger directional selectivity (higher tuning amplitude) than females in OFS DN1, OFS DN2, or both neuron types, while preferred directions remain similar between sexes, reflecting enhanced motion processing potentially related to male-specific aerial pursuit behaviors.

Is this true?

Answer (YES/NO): NO